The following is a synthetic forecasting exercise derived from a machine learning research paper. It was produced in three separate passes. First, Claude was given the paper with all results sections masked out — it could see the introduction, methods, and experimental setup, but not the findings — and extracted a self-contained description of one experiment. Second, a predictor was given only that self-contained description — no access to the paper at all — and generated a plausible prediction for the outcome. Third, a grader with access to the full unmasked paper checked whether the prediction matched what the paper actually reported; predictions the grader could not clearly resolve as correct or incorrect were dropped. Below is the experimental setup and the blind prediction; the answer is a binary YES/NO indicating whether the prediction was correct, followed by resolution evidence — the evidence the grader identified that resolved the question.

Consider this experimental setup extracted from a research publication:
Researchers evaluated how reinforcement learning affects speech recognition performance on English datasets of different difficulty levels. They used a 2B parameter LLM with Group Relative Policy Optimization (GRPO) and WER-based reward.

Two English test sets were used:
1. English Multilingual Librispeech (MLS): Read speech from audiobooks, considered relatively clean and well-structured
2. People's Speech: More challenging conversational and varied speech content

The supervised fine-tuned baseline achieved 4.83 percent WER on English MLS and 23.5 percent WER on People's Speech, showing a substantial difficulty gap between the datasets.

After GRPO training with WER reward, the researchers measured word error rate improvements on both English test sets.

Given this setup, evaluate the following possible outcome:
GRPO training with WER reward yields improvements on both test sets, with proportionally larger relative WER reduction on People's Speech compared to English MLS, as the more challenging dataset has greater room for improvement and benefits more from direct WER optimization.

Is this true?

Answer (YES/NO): NO